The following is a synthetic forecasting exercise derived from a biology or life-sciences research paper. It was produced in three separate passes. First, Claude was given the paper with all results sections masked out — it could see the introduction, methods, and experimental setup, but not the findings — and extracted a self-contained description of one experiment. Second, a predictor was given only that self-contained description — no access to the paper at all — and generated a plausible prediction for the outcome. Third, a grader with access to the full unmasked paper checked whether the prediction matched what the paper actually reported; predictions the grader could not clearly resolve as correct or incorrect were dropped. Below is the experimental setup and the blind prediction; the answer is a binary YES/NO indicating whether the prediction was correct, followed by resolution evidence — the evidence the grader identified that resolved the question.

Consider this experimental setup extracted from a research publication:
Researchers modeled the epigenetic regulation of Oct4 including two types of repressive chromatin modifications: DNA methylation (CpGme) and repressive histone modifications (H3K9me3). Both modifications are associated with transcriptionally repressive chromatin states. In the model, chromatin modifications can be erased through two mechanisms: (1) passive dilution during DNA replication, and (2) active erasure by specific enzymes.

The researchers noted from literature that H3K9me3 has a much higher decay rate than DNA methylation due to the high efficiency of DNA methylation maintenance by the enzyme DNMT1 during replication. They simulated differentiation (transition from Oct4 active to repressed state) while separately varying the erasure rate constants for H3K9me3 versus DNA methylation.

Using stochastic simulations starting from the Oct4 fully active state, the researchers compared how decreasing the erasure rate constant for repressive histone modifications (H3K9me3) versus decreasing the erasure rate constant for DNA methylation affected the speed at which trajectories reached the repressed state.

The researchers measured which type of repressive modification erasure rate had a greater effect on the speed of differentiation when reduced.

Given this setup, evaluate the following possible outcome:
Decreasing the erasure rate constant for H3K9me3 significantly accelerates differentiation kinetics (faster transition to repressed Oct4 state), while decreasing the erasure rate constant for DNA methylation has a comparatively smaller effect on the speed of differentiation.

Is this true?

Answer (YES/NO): NO